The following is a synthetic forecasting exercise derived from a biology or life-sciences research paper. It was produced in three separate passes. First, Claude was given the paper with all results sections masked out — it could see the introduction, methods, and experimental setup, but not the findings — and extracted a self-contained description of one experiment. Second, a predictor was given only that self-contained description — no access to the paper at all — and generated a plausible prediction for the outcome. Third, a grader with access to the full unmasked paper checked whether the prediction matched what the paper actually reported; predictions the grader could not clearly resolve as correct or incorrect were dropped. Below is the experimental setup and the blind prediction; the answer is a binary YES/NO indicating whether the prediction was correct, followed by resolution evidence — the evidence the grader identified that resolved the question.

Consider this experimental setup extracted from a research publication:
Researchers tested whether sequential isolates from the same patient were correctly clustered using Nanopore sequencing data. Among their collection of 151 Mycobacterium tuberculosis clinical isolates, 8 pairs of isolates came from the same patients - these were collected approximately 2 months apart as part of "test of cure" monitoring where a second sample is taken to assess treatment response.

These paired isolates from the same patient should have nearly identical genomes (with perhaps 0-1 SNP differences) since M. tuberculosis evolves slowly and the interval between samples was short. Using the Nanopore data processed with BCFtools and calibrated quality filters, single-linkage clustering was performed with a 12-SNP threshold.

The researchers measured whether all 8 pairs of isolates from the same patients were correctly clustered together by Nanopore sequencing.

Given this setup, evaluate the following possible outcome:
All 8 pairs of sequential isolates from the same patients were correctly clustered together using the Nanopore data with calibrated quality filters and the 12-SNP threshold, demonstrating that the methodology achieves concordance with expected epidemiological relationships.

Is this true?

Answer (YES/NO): YES